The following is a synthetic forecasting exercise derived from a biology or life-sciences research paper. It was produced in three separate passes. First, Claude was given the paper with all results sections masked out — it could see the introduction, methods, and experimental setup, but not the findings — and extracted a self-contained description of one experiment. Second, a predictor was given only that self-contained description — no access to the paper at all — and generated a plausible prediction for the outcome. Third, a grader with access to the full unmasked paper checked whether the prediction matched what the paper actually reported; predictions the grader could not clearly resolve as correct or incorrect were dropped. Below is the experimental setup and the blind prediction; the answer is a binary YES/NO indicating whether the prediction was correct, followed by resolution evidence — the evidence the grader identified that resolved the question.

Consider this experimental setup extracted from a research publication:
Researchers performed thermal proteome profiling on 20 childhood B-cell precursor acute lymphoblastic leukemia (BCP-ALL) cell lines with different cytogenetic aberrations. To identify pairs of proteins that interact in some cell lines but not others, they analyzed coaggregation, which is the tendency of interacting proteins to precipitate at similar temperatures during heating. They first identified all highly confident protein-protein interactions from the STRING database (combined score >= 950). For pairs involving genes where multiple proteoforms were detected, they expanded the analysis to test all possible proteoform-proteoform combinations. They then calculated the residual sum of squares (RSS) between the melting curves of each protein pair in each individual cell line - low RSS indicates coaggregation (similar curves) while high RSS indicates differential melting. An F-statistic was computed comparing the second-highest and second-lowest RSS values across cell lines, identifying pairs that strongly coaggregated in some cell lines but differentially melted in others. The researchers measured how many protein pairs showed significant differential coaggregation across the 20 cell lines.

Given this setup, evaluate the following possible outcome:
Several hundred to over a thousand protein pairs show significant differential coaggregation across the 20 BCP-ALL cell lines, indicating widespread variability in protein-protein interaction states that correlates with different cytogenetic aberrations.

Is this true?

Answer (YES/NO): NO